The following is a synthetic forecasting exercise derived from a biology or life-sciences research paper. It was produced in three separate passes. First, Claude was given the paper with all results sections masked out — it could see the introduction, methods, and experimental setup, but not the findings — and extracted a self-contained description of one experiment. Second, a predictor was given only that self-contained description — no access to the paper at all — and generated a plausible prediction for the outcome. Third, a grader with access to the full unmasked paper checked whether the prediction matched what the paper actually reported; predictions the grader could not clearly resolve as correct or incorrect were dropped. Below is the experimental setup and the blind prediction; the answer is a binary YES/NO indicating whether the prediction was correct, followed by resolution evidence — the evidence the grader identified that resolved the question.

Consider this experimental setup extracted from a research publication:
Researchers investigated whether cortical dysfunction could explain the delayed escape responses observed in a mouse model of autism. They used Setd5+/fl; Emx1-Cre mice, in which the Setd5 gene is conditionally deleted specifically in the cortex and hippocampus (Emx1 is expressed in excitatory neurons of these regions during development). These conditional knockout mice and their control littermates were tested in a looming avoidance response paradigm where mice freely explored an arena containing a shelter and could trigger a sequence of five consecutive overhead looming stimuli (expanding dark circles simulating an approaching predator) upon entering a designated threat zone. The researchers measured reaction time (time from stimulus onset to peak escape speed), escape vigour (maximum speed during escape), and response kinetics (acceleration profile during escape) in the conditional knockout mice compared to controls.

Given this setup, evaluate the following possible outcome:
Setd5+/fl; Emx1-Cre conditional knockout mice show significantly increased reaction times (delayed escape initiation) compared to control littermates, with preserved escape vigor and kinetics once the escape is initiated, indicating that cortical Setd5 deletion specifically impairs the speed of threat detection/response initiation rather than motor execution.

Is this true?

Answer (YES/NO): NO